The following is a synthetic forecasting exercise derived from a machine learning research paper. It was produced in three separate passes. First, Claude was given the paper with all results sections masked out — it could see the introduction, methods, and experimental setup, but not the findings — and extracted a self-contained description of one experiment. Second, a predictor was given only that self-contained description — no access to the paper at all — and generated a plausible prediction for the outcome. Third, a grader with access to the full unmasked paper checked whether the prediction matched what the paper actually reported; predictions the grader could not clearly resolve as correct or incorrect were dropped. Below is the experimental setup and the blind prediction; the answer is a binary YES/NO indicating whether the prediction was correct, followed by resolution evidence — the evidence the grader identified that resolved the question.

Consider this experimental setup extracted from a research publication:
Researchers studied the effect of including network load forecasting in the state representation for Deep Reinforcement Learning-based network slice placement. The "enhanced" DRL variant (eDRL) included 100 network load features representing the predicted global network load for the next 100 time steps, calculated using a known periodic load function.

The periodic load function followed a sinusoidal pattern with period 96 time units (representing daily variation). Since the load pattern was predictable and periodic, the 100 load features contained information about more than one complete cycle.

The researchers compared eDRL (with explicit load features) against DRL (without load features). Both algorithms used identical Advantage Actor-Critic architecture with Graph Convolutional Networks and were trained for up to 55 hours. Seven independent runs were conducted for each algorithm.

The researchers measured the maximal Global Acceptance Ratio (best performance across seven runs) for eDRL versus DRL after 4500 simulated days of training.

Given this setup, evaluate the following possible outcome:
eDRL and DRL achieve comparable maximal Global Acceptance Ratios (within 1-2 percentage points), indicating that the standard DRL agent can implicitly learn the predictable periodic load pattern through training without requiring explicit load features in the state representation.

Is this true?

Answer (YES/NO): NO